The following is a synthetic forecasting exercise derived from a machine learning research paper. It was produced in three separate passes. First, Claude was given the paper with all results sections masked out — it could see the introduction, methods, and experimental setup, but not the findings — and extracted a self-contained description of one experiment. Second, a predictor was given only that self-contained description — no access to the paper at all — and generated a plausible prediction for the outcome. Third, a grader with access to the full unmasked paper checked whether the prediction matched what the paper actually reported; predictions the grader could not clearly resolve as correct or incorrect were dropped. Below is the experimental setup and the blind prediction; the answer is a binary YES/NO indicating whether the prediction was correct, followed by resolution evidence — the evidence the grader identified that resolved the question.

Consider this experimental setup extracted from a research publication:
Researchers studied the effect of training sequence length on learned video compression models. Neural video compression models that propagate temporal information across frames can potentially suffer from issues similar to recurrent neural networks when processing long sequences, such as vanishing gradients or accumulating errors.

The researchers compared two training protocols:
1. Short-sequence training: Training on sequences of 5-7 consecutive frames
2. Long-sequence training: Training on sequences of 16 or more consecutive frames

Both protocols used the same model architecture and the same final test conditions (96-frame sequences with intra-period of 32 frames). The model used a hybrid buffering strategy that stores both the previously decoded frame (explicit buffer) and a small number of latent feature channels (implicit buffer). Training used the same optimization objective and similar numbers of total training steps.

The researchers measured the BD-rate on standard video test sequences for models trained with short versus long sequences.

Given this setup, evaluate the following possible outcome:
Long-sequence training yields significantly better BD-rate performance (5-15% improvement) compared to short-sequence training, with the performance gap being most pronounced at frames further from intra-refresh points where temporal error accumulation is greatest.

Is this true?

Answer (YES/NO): NO